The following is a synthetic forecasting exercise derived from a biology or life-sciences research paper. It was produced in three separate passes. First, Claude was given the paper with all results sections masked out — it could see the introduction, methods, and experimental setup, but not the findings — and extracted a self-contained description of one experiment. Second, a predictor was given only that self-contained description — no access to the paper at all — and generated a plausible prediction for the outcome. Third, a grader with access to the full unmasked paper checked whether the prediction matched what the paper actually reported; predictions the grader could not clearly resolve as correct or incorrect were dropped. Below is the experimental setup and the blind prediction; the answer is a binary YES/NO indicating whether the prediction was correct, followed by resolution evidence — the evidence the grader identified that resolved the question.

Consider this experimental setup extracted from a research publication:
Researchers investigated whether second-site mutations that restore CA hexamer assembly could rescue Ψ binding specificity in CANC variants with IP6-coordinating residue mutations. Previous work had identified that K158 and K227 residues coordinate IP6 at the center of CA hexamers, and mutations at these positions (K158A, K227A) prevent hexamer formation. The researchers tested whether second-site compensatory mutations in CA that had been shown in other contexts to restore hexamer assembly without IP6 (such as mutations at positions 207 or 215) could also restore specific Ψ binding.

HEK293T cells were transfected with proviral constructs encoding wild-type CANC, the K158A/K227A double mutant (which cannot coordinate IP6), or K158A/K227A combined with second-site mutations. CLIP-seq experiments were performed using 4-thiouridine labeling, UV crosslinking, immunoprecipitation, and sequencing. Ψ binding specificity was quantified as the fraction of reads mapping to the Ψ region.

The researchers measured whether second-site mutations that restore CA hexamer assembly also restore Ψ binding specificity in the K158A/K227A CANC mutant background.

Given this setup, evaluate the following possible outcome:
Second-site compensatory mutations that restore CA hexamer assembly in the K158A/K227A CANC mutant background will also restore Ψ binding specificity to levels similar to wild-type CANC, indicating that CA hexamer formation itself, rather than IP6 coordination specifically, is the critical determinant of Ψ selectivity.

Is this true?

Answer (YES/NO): YES